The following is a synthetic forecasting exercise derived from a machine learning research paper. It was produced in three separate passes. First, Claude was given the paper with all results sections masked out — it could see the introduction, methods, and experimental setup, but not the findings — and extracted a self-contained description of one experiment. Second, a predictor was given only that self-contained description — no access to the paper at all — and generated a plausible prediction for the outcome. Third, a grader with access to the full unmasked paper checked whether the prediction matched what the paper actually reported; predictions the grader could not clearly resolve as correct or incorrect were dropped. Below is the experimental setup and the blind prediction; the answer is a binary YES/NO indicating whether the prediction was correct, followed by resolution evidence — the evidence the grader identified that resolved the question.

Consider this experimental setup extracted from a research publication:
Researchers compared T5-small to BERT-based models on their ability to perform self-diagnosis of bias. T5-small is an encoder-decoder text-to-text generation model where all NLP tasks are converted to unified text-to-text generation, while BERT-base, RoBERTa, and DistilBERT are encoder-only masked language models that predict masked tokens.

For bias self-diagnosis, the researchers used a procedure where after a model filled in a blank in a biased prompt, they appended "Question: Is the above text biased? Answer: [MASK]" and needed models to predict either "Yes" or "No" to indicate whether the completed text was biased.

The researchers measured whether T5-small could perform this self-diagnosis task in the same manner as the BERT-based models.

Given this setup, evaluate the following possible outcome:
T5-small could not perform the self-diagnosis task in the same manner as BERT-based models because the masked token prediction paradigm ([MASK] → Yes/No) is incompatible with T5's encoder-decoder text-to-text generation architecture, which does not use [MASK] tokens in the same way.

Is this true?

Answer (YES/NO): YES